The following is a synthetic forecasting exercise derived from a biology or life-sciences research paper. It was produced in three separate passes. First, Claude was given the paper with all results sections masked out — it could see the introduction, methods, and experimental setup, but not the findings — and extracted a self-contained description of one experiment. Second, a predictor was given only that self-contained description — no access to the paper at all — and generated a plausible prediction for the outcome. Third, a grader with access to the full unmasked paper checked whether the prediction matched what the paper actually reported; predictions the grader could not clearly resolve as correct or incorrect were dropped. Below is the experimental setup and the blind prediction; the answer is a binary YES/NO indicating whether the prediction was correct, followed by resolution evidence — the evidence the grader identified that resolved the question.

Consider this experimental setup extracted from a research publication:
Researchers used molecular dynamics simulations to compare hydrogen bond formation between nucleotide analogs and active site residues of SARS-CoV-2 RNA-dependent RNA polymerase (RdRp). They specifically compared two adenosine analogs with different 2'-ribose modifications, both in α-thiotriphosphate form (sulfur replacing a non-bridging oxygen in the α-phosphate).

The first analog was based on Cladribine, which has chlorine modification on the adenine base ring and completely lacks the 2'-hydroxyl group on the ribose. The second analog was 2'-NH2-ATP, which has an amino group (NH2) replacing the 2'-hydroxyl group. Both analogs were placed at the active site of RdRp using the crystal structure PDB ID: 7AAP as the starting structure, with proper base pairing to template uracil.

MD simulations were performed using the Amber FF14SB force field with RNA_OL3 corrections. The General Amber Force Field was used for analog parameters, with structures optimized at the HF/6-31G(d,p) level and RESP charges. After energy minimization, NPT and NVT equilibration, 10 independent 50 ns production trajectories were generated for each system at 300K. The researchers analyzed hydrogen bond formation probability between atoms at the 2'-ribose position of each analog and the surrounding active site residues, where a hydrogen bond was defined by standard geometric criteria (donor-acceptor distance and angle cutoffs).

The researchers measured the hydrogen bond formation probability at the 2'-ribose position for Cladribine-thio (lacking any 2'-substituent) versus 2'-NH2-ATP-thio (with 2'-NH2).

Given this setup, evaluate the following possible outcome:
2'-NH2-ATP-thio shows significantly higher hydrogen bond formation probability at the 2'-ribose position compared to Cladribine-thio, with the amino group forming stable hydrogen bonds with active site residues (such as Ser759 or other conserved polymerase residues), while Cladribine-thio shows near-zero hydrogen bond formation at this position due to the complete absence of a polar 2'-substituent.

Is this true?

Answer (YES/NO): NO